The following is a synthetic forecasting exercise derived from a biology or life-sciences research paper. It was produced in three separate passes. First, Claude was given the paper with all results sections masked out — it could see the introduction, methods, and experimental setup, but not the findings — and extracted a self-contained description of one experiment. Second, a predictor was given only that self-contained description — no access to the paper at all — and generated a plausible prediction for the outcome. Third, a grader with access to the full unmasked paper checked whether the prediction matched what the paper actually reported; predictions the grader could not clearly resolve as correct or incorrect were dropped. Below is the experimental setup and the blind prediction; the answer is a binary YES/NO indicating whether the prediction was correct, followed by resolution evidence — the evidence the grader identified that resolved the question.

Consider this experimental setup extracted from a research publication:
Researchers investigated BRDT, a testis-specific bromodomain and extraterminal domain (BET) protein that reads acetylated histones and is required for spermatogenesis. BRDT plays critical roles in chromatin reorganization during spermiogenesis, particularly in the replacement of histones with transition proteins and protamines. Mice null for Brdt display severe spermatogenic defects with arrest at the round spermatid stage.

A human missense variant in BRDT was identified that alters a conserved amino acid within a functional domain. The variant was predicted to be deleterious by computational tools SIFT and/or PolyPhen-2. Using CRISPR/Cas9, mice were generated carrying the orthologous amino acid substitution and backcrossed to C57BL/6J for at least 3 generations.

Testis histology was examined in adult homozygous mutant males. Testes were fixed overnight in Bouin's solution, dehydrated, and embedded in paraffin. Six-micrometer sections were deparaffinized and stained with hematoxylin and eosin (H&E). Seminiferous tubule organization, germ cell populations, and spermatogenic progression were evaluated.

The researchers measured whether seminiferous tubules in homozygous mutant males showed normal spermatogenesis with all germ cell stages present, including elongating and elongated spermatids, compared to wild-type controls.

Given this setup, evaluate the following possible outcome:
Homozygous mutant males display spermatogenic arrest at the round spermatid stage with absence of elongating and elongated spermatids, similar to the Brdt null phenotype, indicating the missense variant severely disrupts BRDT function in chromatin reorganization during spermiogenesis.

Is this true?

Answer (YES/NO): NO